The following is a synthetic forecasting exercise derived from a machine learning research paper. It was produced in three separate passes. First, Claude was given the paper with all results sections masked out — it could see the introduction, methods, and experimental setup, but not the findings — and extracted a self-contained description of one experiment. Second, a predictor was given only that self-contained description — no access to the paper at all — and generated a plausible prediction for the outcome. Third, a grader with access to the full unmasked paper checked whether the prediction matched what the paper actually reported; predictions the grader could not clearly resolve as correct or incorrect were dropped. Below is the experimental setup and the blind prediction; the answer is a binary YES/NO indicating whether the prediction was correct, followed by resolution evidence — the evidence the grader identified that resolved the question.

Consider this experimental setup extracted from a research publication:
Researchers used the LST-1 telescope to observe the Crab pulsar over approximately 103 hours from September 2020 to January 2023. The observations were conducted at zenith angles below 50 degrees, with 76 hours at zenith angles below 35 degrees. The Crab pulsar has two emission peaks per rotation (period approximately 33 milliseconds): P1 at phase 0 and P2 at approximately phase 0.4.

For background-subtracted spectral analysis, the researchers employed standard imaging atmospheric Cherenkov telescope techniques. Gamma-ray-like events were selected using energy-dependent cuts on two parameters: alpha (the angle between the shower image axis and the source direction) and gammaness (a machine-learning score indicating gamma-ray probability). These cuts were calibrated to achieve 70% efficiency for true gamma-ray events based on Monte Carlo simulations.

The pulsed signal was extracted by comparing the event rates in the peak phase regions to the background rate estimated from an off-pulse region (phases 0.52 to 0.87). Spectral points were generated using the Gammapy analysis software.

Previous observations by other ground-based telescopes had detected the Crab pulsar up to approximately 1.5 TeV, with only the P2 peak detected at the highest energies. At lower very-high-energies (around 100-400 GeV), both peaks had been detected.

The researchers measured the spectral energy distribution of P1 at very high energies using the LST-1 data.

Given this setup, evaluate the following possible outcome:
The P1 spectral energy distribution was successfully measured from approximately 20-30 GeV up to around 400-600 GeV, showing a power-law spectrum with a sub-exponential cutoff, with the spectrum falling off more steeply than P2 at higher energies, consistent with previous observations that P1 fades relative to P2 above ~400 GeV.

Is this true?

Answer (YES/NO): NO